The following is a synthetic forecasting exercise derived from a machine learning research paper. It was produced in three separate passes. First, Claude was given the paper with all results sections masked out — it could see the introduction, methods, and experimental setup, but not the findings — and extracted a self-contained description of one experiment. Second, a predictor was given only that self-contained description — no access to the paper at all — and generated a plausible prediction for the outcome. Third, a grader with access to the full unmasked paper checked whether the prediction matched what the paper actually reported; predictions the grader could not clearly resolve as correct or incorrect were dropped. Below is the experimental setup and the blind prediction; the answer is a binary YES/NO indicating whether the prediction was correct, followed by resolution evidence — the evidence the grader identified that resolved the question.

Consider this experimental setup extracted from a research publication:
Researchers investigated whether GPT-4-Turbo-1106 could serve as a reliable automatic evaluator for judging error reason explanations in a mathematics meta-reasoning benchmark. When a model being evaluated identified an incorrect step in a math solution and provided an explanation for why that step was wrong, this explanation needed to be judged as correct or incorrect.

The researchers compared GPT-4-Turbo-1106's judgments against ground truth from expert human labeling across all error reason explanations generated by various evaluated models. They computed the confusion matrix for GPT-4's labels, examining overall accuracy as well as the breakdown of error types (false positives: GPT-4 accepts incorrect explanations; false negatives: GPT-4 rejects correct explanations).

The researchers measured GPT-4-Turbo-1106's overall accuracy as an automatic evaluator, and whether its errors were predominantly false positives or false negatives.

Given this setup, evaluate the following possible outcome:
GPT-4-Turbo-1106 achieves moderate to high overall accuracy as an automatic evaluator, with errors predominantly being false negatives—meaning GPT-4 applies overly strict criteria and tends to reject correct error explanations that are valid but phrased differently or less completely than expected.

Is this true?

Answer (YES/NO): NO